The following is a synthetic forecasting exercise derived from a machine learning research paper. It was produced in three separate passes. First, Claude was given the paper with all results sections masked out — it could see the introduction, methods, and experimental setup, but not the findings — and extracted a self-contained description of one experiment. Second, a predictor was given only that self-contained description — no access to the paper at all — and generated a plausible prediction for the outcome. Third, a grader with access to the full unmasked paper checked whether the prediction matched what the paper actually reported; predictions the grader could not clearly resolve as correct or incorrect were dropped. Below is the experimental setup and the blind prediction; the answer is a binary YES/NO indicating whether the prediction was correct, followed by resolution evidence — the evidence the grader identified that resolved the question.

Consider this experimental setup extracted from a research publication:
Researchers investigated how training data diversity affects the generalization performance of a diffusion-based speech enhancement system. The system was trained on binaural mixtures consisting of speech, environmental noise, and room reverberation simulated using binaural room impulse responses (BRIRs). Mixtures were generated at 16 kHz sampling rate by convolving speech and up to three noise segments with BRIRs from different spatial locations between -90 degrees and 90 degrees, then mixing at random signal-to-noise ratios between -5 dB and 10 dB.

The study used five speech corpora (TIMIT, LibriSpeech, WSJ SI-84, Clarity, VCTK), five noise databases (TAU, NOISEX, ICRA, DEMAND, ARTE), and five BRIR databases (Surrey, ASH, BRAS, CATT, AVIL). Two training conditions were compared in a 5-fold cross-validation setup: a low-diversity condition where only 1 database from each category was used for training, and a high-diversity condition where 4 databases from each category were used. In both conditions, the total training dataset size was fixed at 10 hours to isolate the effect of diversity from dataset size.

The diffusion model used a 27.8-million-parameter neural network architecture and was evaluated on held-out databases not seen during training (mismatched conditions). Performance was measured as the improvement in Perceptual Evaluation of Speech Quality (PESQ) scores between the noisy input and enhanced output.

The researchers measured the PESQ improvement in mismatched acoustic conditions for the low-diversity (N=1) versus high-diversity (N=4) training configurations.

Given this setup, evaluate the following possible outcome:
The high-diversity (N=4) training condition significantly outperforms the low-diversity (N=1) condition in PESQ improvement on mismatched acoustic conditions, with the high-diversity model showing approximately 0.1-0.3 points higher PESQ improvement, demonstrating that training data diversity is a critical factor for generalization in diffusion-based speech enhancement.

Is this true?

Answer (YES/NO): YES